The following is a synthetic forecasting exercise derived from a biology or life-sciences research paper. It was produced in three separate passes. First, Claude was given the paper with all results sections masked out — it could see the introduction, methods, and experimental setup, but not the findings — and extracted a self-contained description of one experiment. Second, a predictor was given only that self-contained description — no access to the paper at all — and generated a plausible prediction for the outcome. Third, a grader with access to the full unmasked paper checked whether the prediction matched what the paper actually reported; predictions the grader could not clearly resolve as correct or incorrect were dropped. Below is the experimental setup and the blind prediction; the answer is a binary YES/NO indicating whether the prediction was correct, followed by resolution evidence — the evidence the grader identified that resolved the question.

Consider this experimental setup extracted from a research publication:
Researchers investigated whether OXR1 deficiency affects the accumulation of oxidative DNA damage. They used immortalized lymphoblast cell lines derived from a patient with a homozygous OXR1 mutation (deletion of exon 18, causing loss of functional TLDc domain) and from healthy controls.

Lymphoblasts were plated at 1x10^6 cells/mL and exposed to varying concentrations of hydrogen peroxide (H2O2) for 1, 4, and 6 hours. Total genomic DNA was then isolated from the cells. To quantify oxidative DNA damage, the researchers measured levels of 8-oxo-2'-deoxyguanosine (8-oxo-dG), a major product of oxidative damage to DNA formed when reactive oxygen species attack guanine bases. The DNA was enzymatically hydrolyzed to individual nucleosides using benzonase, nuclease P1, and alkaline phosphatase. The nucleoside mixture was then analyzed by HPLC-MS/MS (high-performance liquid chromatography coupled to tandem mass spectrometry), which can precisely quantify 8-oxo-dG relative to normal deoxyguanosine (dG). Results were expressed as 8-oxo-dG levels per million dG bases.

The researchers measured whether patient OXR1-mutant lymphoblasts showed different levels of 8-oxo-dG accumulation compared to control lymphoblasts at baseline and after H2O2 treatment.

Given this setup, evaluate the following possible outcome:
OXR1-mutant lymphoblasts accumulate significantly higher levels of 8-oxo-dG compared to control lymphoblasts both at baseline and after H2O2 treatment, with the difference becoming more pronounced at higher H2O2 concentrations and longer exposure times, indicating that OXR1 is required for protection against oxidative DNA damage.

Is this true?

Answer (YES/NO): NO